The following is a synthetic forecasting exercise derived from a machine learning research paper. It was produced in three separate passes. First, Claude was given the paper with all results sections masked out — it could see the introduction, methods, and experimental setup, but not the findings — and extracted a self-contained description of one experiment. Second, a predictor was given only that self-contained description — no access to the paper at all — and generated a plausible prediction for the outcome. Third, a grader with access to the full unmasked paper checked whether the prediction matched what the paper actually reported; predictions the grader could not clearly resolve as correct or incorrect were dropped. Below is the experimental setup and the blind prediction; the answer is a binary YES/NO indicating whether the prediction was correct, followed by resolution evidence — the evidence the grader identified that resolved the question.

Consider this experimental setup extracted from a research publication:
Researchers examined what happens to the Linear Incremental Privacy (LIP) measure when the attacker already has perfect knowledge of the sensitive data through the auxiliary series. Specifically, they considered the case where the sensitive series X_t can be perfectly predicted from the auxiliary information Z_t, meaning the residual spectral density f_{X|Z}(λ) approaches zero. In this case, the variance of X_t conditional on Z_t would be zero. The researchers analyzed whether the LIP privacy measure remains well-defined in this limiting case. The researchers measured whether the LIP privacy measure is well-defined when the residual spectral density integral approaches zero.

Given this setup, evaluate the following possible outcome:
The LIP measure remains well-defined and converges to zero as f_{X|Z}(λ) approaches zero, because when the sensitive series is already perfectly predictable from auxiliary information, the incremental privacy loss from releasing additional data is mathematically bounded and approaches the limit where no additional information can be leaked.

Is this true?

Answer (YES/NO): NO